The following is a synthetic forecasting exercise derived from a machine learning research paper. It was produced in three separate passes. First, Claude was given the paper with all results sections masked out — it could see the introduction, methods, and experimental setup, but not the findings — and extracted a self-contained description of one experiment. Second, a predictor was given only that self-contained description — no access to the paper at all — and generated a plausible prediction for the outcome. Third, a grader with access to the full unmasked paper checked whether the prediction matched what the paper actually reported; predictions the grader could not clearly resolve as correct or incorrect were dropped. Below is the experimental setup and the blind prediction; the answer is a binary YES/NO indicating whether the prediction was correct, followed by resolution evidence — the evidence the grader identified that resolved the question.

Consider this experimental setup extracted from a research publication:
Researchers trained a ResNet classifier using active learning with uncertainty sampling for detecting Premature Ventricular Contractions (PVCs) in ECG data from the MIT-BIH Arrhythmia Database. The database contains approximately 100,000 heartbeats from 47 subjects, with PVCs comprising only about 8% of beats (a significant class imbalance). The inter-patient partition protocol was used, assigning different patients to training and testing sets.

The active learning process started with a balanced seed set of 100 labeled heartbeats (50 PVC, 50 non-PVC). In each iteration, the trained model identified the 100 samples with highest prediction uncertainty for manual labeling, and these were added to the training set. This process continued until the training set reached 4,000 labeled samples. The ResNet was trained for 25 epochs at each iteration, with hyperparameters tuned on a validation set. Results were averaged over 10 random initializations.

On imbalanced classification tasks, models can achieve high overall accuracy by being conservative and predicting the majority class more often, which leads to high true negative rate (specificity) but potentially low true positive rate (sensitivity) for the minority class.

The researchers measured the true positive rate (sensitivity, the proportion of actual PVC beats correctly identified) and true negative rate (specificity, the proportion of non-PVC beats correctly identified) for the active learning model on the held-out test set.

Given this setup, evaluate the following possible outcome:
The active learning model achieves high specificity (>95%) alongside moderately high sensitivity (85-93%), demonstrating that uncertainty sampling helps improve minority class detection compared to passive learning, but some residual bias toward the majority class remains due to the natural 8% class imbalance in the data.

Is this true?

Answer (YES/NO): NO